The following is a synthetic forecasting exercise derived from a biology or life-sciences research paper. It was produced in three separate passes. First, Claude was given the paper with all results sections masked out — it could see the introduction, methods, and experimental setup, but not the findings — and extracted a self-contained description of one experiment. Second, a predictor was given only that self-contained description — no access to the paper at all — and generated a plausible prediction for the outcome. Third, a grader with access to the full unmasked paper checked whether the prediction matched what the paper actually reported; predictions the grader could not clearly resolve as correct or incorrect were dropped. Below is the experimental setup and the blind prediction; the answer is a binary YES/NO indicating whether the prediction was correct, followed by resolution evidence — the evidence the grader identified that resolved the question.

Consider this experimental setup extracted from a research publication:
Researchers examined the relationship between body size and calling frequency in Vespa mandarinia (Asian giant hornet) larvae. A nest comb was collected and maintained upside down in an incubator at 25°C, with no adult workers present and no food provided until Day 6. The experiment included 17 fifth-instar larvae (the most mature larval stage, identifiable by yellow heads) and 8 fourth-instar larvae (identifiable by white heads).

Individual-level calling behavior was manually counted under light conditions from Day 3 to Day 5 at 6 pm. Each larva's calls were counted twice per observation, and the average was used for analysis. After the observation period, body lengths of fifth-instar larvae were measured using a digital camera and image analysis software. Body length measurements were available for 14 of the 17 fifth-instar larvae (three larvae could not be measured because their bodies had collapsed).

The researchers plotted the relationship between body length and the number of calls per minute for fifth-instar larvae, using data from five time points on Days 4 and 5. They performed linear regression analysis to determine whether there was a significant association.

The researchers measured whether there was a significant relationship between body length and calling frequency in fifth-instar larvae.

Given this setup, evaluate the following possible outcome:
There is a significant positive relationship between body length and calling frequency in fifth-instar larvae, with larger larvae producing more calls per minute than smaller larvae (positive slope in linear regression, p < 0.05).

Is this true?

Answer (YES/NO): YES